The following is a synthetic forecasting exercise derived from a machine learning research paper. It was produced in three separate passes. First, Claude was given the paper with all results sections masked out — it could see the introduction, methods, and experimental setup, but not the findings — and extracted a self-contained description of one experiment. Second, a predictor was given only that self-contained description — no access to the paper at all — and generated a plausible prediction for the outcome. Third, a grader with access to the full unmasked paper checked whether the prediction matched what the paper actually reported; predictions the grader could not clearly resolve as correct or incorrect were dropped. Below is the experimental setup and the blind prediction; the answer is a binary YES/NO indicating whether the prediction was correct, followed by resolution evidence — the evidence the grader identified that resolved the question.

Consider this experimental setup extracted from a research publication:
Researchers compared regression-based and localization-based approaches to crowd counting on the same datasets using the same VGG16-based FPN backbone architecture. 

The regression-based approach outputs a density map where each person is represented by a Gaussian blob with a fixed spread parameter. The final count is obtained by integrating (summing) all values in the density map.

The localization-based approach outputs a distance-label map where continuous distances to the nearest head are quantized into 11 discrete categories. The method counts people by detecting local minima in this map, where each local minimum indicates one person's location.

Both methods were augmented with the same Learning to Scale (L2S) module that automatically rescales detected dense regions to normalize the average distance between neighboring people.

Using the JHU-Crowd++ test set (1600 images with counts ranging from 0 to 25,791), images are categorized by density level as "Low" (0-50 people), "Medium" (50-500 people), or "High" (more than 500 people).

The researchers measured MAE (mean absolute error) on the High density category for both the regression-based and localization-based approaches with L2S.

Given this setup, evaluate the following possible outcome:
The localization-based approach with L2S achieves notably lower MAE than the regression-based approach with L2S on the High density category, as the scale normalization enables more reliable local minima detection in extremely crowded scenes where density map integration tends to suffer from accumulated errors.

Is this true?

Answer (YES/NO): NO